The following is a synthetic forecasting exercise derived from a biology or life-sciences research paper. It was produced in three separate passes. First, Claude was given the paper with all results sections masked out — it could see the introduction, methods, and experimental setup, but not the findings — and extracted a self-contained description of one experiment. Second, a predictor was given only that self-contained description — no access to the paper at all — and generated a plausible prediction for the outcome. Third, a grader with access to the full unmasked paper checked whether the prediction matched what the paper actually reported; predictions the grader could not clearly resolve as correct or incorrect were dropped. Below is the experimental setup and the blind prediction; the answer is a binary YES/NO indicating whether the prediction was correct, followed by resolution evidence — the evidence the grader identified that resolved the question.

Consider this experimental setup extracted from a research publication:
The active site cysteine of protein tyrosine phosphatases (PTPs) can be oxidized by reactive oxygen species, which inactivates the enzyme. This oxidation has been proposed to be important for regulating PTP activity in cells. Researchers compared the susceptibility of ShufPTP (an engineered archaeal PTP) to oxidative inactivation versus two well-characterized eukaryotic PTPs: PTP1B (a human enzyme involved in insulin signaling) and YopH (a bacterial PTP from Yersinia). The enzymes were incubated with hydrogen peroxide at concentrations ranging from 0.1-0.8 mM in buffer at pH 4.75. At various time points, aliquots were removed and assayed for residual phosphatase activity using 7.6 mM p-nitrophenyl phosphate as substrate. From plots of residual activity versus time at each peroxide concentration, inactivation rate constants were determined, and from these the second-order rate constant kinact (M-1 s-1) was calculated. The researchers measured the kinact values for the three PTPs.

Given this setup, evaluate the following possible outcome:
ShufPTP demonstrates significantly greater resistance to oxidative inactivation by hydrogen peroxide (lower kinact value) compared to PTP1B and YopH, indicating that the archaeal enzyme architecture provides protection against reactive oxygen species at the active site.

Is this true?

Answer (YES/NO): NO